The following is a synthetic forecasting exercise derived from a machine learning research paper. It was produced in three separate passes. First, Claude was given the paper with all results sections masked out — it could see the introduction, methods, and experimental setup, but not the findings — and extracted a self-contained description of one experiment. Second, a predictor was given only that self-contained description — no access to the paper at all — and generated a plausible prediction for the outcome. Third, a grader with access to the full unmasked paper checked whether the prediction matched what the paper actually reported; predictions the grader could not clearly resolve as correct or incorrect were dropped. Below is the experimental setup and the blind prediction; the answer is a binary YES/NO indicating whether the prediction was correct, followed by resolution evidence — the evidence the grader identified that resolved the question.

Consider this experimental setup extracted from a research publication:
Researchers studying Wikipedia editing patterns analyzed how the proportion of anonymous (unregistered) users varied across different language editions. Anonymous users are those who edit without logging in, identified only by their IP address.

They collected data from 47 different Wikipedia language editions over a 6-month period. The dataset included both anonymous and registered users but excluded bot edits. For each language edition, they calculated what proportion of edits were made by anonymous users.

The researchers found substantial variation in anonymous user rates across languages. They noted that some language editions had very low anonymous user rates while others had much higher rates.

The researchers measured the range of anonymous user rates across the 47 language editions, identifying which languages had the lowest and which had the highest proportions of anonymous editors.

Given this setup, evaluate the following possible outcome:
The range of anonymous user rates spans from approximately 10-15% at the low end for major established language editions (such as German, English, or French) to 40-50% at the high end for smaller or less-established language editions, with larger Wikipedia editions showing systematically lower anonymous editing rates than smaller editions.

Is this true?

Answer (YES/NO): NO